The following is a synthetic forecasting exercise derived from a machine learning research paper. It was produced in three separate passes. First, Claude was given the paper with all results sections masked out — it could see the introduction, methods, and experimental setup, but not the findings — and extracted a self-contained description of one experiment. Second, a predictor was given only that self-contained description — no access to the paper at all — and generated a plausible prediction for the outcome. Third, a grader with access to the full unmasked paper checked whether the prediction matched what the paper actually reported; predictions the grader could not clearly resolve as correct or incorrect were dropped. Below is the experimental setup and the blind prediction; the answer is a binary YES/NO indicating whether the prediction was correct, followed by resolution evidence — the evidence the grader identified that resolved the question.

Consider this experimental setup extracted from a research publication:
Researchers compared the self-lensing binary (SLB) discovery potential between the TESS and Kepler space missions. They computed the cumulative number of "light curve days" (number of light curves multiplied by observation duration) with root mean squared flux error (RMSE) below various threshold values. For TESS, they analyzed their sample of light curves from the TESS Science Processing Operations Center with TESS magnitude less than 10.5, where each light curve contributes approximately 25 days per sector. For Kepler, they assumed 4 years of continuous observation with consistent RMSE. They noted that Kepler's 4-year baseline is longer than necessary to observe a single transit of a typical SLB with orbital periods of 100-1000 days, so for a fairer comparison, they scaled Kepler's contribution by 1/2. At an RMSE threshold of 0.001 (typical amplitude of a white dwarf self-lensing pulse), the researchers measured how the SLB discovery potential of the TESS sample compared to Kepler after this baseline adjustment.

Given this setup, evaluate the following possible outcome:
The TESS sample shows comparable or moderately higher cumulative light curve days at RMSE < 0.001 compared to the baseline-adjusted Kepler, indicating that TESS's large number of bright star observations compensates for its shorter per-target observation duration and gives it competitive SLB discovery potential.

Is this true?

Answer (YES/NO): NO